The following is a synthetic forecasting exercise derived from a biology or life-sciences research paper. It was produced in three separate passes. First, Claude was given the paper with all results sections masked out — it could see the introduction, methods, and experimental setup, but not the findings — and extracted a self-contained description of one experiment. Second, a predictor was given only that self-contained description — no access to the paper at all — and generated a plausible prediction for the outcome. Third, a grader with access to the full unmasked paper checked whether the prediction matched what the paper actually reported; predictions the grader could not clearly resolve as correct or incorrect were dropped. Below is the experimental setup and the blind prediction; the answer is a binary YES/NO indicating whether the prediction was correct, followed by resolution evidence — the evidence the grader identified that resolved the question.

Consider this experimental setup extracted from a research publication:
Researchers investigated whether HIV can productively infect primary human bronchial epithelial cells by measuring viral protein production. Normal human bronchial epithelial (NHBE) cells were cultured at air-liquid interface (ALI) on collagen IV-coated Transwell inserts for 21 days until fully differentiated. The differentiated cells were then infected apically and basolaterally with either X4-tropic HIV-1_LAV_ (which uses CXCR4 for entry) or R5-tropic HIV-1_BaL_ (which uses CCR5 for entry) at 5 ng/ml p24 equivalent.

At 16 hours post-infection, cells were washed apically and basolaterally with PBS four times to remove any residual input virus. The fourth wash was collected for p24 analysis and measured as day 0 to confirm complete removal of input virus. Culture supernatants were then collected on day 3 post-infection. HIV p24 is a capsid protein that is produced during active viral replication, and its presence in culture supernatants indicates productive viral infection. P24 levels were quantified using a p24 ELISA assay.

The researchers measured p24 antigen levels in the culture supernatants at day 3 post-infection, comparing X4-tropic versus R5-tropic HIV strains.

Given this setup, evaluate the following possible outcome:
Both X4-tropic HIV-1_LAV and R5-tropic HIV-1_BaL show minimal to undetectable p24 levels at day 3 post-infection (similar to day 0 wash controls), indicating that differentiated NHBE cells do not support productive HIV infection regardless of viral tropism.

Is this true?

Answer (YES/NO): NO